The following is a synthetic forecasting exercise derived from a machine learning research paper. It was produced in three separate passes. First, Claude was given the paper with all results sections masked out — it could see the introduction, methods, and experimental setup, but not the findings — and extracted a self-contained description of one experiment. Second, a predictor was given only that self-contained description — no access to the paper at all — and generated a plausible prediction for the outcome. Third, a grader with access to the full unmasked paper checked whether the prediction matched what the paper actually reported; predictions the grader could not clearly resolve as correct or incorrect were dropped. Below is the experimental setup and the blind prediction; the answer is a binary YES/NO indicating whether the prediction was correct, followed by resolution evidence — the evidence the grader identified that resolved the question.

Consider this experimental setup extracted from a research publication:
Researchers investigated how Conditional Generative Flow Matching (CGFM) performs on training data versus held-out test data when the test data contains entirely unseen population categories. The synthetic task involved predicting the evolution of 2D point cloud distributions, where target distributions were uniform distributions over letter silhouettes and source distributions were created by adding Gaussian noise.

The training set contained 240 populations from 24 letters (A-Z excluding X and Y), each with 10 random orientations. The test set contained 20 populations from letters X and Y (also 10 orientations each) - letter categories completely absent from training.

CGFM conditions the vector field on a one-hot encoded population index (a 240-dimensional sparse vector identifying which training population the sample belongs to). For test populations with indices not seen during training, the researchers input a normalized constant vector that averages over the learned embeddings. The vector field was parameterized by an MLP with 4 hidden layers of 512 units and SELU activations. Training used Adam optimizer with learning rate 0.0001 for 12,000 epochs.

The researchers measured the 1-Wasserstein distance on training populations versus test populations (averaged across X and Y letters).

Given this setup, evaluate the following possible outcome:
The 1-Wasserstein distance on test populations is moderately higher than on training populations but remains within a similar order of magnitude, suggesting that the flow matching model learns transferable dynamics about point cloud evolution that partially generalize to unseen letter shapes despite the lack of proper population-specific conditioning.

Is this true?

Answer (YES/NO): NO